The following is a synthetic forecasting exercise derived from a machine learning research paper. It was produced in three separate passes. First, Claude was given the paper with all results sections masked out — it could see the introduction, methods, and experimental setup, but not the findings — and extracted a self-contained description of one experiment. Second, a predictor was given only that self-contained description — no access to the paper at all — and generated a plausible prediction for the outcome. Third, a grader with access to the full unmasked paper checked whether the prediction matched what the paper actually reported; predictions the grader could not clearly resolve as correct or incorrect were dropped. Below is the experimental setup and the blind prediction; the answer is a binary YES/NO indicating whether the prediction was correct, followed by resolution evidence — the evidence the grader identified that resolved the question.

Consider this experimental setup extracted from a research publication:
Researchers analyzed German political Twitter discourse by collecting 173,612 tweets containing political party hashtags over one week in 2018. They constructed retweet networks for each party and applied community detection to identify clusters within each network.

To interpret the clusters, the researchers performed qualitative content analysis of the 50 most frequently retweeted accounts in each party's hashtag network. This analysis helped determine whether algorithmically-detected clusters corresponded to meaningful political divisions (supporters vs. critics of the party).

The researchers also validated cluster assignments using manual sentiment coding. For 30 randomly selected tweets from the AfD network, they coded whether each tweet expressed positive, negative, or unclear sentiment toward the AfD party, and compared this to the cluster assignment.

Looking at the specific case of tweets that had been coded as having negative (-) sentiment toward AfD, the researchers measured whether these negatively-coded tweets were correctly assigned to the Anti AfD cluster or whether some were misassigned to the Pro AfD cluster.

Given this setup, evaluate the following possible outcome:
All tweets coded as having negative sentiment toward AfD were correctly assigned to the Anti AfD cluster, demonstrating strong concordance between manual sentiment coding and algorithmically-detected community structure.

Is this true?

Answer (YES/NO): NO